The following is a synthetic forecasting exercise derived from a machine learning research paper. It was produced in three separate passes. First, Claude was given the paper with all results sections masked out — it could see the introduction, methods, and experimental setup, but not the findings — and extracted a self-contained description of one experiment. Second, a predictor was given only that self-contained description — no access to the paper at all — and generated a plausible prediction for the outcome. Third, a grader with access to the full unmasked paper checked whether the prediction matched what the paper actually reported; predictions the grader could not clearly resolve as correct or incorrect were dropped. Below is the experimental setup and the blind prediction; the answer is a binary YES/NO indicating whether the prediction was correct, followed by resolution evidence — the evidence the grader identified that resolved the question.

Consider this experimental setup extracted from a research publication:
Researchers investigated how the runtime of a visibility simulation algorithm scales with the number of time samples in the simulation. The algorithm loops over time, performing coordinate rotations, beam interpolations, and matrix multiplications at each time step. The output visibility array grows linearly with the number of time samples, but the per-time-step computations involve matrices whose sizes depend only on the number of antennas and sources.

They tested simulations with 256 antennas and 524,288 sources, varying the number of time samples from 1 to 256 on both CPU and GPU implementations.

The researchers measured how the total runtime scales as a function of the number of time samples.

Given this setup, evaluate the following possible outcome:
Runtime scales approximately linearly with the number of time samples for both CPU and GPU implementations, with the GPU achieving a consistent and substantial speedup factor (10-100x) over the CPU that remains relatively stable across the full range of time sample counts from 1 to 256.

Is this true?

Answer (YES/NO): YES